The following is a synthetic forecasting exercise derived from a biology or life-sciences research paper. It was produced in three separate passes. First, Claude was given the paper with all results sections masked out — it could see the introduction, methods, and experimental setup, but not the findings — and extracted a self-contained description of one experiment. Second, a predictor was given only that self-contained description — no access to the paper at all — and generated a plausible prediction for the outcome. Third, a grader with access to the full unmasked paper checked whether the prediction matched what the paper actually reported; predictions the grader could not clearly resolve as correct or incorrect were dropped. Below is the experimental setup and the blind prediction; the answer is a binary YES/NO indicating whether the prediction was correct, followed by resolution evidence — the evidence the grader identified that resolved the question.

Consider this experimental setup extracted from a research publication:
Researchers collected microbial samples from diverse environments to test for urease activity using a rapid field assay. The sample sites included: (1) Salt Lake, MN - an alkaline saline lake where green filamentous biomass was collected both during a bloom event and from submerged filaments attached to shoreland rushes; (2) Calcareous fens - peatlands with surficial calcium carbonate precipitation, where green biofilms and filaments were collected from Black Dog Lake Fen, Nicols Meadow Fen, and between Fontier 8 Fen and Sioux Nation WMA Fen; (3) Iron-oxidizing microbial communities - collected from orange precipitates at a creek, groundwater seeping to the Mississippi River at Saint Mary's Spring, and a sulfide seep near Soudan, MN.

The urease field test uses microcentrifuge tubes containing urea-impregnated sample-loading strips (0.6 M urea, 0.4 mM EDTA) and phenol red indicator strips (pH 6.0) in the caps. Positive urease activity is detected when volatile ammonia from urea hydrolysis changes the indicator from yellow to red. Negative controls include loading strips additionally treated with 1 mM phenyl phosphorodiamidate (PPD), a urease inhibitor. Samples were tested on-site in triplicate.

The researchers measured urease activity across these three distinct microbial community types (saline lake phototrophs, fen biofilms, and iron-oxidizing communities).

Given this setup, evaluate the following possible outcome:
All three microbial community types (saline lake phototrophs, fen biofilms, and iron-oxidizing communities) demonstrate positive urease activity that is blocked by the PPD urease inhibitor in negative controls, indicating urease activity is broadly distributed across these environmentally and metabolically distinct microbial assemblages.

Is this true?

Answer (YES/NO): NO